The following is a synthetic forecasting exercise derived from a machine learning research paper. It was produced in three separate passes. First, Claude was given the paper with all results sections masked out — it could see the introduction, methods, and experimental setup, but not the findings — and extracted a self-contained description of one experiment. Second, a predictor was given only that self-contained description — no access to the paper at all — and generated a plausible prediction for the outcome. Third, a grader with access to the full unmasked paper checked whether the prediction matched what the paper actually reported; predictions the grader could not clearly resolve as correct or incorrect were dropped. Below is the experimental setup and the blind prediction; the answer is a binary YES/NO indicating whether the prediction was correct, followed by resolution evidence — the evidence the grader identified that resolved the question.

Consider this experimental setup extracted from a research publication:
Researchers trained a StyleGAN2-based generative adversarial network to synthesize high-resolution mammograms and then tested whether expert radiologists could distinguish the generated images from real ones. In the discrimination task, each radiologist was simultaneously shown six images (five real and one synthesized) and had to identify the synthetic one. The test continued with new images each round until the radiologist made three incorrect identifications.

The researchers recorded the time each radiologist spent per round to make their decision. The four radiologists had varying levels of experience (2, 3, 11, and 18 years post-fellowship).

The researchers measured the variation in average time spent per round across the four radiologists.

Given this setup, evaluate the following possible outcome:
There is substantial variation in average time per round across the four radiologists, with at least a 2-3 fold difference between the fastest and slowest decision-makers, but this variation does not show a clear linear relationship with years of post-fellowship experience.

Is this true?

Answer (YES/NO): YES